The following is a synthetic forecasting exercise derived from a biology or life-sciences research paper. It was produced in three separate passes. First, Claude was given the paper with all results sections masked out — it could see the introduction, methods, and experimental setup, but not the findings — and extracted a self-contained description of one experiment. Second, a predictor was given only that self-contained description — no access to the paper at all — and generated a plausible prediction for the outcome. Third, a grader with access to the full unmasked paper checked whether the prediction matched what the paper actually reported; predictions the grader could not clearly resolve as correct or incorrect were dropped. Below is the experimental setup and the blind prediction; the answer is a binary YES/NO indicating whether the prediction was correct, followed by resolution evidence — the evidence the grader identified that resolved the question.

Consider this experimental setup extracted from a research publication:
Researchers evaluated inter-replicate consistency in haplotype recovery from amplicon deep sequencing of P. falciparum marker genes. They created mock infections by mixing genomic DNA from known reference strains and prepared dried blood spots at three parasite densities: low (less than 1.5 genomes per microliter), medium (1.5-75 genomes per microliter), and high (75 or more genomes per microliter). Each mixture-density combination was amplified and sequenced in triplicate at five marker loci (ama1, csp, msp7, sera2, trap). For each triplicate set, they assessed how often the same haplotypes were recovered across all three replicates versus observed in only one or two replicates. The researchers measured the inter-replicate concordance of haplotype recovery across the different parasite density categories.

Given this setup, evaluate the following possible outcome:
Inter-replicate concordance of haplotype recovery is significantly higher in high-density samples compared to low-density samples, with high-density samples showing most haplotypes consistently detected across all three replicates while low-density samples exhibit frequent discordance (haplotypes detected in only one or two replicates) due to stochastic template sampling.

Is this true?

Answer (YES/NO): YES